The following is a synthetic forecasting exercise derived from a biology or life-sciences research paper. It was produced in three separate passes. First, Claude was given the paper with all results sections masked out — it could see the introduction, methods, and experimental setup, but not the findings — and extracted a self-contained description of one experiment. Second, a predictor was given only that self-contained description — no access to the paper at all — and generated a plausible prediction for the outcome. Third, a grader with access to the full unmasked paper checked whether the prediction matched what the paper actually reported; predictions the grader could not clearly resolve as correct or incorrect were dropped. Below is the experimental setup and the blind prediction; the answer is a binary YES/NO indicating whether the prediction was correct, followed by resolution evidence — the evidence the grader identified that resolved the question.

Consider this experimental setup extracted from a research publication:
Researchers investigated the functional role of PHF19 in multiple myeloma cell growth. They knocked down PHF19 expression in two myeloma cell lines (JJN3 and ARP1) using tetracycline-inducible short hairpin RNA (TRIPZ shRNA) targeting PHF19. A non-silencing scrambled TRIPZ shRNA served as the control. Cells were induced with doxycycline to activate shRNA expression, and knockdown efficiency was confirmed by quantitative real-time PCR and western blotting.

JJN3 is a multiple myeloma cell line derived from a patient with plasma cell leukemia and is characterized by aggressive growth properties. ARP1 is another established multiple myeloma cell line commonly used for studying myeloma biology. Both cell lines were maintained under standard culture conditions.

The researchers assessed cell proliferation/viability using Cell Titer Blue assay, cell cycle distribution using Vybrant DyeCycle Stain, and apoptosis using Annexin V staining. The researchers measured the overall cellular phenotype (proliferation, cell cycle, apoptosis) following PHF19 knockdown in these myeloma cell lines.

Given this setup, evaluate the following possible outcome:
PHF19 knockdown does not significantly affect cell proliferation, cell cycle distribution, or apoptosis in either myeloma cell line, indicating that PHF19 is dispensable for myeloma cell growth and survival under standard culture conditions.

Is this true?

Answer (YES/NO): NO